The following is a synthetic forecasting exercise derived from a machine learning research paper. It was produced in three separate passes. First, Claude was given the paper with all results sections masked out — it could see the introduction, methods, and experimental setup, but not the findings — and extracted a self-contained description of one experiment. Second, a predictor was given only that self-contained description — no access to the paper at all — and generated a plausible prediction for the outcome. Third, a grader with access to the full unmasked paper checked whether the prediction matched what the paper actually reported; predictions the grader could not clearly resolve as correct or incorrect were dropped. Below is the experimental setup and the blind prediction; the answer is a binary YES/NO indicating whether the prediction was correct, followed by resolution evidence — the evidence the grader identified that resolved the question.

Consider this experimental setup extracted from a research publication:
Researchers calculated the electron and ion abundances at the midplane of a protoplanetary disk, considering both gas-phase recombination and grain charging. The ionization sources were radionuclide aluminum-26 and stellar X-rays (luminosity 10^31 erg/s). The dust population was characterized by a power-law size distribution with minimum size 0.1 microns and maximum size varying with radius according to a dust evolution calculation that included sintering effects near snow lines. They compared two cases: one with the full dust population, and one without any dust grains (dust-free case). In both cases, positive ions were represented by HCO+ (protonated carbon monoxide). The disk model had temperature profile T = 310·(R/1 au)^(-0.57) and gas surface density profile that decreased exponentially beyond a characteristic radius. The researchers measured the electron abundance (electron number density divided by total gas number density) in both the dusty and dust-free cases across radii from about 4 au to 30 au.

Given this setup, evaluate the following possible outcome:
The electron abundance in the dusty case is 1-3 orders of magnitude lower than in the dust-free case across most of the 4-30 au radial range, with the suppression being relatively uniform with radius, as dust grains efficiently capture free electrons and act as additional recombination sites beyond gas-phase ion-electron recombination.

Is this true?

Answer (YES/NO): NO